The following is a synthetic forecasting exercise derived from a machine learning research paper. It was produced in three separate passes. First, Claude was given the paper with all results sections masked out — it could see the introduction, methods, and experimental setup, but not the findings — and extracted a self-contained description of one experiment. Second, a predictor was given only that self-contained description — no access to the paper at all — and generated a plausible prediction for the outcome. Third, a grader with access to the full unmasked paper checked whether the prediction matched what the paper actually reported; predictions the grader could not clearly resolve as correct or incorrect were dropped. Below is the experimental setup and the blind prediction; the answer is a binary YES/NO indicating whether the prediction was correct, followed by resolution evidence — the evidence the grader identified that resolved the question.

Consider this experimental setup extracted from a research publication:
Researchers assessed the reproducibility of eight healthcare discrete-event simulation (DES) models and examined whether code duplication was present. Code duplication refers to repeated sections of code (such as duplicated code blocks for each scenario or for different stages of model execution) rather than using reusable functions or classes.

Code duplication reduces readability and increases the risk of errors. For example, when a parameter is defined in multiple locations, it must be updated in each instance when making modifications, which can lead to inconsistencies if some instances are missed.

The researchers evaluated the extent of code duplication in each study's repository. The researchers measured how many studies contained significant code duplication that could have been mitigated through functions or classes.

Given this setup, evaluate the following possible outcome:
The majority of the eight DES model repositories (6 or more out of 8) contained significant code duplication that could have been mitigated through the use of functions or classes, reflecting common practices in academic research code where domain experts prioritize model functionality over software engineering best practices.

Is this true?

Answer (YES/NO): NO